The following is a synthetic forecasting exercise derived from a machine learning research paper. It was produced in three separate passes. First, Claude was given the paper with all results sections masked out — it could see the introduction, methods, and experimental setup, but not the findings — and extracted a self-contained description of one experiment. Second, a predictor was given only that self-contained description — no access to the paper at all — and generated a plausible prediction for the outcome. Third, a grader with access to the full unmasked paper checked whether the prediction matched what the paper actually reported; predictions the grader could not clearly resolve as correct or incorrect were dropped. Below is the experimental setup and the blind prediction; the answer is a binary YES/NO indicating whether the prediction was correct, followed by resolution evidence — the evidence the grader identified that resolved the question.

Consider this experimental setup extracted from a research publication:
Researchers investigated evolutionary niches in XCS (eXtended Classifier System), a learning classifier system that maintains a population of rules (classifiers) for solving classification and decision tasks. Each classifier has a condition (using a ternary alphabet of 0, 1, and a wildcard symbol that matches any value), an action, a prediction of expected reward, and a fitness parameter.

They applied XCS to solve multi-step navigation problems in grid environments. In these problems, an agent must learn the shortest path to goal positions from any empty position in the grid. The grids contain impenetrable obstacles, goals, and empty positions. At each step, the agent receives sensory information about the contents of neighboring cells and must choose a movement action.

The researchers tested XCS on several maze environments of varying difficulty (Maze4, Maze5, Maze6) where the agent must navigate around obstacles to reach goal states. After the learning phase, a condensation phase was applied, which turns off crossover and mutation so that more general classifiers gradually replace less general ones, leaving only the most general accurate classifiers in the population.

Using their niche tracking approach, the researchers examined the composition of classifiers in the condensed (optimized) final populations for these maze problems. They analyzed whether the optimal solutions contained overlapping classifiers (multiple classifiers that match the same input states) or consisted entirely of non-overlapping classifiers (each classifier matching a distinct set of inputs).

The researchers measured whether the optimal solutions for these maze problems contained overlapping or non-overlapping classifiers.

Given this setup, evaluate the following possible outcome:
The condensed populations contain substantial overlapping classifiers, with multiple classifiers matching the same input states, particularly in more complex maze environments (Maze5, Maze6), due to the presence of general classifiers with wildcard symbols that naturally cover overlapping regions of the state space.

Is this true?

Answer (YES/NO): NO